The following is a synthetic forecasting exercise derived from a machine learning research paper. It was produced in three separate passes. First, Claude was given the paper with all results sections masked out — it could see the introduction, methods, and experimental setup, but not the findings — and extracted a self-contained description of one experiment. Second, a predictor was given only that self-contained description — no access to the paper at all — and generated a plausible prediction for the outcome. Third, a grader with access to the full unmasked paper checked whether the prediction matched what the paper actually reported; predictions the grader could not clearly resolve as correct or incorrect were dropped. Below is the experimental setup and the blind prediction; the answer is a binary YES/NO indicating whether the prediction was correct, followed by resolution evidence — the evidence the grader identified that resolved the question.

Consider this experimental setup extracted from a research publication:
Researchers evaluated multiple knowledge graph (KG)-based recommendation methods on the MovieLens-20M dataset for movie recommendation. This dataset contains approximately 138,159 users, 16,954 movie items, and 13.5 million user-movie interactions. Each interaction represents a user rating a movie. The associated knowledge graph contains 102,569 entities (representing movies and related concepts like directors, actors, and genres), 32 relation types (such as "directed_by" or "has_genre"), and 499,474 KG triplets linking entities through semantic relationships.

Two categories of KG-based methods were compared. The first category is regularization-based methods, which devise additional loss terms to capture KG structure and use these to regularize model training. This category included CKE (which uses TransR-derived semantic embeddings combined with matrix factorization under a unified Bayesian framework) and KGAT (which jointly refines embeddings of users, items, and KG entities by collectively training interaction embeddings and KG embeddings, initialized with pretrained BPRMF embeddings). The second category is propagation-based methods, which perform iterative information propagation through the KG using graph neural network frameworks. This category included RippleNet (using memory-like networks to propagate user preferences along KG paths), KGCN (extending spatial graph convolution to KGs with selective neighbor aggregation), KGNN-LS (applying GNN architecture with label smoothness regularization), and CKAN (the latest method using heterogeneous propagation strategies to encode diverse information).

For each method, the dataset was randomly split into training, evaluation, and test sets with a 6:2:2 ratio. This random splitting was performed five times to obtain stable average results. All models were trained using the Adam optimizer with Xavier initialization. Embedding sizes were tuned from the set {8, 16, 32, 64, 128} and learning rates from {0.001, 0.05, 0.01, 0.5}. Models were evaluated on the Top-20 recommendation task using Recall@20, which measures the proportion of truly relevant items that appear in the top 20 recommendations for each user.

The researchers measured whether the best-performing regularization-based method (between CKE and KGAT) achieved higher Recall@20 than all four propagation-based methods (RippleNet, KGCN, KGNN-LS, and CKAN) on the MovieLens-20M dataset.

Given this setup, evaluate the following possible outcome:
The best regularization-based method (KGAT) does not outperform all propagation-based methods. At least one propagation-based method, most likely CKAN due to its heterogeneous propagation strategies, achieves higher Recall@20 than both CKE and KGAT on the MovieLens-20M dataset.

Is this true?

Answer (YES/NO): NO